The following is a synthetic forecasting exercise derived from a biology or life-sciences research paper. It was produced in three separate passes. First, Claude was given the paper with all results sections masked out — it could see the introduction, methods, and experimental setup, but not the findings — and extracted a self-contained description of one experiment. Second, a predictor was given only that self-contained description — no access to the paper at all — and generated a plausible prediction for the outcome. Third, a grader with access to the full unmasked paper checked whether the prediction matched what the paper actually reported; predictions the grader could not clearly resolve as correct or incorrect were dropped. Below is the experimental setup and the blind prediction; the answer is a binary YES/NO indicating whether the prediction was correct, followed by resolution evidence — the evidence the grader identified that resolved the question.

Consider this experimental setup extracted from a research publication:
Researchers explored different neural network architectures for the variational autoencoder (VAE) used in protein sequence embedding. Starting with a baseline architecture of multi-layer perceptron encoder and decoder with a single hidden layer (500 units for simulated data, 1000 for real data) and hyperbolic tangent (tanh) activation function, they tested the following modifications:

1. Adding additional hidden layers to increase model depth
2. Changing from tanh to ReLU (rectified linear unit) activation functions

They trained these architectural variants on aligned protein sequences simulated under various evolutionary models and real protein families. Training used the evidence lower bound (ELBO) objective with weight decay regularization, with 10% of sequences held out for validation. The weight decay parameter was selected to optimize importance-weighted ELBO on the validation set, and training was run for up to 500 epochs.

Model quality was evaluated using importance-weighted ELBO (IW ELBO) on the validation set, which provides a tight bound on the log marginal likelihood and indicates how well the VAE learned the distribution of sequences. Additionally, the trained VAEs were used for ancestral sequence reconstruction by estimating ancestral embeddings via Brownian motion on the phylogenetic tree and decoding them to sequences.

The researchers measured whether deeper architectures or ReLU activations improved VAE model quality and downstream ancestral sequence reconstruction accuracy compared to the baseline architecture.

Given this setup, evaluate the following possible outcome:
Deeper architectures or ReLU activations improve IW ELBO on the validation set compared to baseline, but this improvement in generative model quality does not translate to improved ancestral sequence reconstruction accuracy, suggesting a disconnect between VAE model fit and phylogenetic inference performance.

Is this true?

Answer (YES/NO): NO